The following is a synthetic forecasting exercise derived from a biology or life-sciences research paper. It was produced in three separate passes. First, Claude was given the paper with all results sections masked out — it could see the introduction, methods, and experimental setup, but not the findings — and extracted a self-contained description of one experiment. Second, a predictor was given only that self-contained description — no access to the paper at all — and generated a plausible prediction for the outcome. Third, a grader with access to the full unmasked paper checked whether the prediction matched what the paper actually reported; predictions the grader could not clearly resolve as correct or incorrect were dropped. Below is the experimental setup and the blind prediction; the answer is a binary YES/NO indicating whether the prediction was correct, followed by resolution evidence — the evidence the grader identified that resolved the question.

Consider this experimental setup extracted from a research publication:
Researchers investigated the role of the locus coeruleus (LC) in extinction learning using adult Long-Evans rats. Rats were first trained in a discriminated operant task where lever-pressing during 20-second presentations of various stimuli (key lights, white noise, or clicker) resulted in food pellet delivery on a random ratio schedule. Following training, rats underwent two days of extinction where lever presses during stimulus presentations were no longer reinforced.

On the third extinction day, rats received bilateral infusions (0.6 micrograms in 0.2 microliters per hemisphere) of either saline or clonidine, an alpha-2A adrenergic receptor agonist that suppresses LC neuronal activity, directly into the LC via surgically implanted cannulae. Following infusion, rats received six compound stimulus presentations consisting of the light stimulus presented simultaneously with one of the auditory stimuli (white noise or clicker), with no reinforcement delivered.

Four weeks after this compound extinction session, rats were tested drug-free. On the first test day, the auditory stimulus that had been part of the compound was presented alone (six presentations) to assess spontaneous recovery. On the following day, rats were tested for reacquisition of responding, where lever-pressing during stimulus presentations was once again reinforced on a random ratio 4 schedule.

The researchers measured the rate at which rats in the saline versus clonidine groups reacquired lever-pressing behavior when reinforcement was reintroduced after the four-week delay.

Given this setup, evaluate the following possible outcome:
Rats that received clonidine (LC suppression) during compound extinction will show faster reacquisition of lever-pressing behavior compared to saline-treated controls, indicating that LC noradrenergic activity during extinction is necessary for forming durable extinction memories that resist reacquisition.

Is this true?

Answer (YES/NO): YES